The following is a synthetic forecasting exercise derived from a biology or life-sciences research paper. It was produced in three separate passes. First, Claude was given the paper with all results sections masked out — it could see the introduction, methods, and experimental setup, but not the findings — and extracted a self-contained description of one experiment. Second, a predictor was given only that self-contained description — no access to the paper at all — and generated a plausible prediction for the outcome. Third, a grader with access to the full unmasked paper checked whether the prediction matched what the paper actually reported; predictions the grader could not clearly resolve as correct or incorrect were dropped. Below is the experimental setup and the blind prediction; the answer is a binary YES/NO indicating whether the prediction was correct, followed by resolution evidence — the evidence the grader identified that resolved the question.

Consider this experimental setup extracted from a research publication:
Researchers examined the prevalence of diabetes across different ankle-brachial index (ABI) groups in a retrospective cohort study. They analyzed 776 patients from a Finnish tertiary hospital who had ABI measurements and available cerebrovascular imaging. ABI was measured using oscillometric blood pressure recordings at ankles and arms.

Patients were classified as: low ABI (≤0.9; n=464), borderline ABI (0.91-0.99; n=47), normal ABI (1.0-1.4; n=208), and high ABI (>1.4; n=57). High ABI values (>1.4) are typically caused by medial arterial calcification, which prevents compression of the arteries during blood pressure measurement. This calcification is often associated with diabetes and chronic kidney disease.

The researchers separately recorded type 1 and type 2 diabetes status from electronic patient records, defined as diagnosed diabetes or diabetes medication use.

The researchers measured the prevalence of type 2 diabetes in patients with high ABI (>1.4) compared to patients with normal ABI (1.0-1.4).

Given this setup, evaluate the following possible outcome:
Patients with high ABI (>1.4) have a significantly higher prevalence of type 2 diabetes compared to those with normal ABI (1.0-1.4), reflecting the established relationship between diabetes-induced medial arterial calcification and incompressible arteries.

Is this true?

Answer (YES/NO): YES